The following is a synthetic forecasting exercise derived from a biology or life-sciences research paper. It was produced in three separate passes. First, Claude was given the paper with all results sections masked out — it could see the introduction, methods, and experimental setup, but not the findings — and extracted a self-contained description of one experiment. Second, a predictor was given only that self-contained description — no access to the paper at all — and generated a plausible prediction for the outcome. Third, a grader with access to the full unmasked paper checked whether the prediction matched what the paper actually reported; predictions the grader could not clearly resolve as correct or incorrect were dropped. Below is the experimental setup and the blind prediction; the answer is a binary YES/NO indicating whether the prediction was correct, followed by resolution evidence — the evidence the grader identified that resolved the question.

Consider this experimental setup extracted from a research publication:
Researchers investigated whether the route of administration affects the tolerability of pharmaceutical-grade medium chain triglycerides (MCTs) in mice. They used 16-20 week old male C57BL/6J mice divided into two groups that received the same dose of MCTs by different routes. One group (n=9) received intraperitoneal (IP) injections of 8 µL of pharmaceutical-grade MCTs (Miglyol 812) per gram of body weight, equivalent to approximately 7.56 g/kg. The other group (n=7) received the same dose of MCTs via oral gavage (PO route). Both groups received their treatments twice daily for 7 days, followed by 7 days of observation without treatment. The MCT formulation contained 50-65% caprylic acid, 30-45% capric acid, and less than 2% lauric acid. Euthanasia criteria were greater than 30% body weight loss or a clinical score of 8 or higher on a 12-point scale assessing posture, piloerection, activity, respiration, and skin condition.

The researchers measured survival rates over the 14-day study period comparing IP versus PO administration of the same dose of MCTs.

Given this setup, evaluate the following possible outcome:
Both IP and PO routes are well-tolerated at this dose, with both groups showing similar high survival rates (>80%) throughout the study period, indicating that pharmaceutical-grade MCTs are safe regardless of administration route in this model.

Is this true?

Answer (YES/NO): NO